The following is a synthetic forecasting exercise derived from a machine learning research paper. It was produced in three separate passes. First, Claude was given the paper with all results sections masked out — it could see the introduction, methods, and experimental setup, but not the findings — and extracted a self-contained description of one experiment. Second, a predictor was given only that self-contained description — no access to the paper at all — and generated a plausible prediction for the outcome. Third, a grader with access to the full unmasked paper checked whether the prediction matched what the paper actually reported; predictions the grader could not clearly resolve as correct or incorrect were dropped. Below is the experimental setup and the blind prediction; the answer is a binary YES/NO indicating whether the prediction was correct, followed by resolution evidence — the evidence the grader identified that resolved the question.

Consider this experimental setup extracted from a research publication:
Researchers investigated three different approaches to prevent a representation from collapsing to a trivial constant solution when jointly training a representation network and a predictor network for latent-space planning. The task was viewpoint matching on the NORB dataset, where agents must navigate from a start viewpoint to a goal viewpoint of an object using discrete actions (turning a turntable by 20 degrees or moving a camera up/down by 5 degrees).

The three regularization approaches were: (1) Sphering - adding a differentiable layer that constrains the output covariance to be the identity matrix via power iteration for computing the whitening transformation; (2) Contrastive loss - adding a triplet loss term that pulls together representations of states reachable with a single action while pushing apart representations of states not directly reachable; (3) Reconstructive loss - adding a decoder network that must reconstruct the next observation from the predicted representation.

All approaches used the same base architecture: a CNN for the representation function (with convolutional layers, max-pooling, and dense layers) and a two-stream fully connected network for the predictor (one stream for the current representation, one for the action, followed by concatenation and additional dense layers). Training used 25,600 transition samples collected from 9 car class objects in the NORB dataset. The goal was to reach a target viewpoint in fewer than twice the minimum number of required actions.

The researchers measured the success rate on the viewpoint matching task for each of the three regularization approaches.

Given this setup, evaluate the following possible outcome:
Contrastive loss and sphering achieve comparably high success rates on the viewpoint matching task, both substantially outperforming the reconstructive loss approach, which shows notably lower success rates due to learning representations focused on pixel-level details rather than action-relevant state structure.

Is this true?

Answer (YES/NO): NO